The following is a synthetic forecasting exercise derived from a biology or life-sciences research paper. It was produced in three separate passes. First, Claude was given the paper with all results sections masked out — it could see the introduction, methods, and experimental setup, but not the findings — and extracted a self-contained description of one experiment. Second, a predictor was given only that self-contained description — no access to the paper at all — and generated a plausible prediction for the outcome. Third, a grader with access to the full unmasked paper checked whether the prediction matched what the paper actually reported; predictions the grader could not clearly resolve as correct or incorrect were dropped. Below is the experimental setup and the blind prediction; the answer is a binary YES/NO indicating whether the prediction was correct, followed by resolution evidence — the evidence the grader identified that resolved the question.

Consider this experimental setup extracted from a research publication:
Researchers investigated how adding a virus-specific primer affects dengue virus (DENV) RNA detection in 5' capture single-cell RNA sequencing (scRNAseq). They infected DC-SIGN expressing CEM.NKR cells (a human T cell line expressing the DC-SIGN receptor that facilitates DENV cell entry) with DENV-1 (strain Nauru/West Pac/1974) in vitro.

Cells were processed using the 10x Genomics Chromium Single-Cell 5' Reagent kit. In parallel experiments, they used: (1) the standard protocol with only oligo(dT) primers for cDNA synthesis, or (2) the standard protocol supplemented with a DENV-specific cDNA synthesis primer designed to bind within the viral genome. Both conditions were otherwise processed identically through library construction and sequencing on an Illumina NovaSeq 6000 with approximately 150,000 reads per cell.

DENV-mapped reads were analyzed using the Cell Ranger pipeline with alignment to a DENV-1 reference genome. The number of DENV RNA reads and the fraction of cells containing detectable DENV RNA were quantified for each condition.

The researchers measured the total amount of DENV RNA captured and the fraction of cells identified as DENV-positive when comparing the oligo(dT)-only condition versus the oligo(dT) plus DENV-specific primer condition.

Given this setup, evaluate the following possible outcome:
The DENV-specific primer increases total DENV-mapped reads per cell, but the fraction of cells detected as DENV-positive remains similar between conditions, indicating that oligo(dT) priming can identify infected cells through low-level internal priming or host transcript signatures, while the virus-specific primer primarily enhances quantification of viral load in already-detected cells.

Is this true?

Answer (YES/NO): NO